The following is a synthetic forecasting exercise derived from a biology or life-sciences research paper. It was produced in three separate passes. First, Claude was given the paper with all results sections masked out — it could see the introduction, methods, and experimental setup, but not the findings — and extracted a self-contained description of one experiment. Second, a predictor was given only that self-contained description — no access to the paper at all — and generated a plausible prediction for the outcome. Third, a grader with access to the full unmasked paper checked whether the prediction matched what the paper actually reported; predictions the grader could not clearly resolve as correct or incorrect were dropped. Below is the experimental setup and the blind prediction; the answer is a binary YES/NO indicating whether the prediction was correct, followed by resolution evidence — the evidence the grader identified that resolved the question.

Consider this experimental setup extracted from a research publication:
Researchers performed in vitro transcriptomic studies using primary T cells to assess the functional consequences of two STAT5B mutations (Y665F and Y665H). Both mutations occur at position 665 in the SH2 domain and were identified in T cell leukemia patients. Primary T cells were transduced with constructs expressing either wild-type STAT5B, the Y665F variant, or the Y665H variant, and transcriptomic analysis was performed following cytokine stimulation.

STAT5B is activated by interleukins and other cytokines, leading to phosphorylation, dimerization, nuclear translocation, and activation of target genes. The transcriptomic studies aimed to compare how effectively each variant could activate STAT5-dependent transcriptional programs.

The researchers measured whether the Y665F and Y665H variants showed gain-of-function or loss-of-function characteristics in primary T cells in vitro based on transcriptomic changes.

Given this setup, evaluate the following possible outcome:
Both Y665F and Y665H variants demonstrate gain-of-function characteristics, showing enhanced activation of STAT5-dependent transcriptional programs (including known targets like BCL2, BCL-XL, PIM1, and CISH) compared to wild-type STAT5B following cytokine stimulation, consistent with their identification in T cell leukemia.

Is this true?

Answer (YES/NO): NO